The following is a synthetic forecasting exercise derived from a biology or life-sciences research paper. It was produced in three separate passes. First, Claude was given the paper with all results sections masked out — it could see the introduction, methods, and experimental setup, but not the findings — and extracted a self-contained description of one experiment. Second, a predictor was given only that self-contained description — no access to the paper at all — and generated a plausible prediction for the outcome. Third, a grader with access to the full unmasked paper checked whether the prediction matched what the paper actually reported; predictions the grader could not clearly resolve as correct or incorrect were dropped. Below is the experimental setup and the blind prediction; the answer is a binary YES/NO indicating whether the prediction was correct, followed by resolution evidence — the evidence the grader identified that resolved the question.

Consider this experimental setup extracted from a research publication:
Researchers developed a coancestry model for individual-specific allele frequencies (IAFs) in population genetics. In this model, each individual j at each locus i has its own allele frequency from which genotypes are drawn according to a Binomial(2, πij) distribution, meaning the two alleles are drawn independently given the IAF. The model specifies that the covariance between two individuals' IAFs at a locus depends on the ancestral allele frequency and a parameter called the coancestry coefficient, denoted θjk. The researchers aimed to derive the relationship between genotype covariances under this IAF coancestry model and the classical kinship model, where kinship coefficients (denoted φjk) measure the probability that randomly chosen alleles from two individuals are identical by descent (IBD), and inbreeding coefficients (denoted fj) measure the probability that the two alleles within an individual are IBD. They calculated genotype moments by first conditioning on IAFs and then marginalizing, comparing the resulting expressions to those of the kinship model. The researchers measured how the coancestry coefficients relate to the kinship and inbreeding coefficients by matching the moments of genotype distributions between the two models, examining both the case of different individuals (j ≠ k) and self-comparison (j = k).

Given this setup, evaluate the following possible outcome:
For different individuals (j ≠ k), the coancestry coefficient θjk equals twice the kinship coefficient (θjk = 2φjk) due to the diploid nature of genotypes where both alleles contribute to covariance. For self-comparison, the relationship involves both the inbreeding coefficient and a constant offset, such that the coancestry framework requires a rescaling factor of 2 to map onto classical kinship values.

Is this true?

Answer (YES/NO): NO